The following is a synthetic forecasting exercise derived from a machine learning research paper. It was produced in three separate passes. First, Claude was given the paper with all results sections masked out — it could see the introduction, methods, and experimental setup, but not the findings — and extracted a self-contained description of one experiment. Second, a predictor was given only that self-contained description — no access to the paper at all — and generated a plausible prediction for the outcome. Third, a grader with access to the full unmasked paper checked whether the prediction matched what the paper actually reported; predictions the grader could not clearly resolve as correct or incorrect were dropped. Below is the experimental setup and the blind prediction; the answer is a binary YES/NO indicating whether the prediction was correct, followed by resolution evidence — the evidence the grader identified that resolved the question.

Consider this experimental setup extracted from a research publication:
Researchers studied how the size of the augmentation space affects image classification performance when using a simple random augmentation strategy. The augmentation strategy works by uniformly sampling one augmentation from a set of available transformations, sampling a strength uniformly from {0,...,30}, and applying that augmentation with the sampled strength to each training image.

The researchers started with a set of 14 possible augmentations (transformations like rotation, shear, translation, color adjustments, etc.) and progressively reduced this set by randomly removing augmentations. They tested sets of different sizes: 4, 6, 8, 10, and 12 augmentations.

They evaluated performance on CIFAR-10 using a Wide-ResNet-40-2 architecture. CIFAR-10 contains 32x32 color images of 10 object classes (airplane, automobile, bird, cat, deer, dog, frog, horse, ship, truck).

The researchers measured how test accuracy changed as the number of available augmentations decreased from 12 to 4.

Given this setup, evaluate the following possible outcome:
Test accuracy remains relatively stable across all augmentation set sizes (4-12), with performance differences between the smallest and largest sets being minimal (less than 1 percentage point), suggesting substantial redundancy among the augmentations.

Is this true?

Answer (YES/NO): YES